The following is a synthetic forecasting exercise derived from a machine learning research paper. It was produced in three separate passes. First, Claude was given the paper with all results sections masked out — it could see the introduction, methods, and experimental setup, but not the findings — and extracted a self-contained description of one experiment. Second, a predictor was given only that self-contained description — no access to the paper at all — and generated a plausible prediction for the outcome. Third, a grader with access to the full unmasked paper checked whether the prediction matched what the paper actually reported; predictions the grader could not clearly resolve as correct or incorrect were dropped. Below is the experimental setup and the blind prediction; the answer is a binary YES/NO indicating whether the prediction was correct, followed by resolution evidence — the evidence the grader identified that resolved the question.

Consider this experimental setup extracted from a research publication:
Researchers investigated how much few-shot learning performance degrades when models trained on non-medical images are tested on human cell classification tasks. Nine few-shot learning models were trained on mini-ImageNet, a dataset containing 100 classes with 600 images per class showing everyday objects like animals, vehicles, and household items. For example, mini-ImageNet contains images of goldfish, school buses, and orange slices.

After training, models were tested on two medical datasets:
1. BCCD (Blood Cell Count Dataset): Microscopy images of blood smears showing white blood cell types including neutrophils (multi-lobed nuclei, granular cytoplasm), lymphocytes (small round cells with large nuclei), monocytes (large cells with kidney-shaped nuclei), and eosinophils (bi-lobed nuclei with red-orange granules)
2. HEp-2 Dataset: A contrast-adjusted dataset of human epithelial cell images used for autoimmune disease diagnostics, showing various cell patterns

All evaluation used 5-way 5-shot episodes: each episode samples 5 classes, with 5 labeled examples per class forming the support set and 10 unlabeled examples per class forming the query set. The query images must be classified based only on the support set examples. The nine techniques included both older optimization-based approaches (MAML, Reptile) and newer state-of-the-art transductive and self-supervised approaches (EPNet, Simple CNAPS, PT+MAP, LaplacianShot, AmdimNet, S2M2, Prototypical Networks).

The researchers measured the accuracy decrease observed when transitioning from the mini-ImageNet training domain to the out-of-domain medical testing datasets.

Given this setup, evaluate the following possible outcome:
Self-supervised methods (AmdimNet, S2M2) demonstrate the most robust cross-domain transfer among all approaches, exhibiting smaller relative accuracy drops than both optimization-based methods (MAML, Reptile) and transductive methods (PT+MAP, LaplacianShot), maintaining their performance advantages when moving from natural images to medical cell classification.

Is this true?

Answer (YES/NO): NO